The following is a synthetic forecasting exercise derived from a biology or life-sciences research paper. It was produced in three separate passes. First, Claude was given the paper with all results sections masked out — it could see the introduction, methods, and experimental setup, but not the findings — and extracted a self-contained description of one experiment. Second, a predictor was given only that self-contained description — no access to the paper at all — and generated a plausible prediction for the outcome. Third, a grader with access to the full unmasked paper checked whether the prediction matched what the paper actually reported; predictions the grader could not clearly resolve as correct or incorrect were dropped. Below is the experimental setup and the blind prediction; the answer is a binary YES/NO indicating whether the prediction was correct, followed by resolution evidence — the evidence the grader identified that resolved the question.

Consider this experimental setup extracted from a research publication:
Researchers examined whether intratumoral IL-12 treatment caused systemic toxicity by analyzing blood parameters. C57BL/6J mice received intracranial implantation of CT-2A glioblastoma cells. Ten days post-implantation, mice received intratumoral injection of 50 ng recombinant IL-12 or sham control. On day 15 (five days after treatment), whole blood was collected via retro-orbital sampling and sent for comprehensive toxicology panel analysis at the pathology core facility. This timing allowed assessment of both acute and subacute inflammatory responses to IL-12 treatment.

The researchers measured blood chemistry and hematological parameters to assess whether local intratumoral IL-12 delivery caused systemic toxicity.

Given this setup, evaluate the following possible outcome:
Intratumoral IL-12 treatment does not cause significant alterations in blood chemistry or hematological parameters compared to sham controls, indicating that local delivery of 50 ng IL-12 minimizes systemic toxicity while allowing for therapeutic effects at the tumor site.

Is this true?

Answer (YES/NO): YES